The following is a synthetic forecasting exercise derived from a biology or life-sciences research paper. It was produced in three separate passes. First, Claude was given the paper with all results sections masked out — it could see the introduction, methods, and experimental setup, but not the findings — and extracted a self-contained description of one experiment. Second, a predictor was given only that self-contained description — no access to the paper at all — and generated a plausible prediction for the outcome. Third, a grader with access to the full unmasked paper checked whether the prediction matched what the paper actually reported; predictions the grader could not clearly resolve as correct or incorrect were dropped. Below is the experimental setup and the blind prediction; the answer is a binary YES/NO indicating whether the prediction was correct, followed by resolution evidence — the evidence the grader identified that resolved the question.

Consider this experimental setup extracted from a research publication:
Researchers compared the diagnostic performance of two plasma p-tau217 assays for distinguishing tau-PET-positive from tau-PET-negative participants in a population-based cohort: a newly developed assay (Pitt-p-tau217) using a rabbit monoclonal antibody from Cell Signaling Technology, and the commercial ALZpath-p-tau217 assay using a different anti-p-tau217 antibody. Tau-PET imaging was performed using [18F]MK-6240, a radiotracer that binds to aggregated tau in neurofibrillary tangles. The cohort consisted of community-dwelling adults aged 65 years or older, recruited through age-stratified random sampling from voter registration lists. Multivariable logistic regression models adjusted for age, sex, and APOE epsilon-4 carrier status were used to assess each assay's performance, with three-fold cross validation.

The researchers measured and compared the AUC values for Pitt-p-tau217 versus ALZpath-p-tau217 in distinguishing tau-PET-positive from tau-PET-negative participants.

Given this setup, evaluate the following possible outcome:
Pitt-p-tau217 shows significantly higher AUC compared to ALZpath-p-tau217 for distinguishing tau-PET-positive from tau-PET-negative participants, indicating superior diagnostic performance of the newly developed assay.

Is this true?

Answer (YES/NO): NO